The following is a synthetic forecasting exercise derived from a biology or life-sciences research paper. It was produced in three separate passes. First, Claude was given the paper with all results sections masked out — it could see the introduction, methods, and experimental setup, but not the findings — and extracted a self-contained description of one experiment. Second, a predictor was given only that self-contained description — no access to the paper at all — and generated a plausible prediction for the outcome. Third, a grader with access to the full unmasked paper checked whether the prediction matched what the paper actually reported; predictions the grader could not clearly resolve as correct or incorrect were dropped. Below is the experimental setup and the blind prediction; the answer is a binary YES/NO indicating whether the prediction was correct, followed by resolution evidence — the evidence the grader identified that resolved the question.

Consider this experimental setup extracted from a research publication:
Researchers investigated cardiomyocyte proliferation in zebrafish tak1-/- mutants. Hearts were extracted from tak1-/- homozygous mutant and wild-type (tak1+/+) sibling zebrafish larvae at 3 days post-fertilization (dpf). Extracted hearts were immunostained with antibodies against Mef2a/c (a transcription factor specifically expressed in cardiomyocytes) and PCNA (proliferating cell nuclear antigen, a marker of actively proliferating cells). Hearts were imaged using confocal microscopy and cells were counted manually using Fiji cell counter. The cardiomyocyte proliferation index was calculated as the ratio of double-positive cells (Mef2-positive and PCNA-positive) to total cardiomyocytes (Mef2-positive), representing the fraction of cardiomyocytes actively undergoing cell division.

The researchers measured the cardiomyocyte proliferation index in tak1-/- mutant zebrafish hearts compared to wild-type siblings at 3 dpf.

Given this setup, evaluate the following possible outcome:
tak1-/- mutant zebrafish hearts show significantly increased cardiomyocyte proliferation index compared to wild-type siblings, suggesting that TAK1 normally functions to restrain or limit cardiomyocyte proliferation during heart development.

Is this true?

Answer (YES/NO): YES